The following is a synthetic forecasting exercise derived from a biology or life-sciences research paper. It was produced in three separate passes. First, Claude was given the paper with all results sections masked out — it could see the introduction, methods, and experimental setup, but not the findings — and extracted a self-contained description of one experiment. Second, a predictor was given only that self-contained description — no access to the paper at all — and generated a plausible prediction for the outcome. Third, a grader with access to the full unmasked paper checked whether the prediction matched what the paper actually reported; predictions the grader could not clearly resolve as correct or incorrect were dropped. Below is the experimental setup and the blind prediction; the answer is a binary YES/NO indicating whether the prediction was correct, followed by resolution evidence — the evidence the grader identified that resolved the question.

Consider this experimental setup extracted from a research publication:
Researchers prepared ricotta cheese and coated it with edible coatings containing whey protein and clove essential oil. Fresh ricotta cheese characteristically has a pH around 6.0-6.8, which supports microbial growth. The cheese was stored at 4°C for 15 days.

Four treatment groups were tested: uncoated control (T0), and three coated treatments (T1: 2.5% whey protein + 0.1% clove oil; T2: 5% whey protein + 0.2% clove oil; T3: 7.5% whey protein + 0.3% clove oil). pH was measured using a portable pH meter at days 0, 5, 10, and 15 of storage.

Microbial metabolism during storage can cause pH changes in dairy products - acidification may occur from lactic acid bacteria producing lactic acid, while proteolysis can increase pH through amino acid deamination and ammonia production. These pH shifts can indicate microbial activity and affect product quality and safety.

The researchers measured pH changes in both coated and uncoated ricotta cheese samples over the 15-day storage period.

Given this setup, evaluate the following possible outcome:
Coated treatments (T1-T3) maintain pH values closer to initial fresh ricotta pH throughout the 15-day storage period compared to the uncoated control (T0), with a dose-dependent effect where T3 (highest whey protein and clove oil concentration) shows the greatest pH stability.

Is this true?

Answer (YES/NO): NO